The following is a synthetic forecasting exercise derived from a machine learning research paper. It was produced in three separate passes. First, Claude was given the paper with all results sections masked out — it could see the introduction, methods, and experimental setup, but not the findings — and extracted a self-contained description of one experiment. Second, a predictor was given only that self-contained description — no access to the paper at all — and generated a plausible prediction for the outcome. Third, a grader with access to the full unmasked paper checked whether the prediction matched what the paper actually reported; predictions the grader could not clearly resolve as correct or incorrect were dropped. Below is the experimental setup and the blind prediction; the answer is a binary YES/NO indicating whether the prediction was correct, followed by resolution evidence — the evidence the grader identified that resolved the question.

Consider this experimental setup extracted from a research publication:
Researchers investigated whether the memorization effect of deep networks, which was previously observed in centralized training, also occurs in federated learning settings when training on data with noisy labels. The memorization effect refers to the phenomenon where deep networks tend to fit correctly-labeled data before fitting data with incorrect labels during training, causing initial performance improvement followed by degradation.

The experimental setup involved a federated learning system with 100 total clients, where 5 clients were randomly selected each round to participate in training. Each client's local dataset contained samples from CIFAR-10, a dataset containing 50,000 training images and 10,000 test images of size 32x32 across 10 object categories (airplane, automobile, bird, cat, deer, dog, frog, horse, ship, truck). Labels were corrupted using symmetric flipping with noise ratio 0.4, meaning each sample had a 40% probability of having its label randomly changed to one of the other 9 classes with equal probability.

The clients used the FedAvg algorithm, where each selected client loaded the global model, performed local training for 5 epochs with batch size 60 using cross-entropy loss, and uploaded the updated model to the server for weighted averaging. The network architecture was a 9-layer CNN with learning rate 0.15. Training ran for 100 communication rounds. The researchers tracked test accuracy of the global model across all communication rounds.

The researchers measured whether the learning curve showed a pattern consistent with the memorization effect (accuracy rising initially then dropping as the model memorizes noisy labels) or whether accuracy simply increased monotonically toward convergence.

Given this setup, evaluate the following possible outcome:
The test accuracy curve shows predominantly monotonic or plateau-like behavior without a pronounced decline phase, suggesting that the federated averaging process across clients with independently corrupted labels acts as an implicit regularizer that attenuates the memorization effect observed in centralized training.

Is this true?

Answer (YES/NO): NO